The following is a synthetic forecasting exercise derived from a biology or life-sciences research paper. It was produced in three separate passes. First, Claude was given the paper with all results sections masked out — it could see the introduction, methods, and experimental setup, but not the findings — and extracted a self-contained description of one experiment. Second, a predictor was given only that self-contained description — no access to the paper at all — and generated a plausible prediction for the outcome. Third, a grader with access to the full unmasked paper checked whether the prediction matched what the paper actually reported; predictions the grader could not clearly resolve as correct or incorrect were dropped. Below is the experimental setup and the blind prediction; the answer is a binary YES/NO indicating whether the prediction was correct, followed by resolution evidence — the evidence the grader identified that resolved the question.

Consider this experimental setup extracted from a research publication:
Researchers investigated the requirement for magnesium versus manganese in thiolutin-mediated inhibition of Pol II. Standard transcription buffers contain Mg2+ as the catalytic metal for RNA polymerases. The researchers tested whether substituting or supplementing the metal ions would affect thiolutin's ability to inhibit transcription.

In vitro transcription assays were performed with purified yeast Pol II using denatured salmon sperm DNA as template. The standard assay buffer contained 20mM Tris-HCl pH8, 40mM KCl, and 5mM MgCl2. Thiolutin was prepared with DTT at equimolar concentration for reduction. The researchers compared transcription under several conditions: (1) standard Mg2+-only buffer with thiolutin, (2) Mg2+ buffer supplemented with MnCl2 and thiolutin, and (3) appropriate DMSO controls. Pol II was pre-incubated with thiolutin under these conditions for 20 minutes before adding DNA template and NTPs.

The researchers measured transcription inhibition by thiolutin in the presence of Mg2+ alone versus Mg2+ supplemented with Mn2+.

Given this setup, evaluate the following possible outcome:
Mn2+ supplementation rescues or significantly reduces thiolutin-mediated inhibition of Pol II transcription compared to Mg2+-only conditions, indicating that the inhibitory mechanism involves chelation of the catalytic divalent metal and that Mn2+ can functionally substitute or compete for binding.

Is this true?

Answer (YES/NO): NO